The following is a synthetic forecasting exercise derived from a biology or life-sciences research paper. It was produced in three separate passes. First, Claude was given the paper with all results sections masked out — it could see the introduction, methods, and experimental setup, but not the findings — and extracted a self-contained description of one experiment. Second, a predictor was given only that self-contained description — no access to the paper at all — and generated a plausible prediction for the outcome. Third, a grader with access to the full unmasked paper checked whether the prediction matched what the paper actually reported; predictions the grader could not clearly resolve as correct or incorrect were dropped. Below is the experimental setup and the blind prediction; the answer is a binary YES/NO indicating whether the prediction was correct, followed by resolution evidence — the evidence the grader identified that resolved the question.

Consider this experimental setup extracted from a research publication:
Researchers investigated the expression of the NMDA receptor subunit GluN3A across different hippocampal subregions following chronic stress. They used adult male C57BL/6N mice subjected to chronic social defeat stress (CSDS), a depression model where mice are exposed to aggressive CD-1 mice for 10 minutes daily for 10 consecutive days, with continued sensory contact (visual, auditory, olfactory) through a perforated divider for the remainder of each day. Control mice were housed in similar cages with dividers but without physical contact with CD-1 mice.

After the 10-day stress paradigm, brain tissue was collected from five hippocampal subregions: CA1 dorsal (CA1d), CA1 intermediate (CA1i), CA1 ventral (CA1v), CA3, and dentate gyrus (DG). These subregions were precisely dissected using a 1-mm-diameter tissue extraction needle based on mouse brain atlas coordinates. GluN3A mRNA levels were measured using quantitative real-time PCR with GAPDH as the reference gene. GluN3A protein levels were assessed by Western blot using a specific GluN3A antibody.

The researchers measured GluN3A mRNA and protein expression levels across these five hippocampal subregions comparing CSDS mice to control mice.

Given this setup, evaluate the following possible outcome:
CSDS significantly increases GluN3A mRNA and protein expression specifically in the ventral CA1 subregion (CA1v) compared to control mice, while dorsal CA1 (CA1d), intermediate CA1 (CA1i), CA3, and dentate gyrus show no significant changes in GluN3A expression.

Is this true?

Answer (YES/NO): NO